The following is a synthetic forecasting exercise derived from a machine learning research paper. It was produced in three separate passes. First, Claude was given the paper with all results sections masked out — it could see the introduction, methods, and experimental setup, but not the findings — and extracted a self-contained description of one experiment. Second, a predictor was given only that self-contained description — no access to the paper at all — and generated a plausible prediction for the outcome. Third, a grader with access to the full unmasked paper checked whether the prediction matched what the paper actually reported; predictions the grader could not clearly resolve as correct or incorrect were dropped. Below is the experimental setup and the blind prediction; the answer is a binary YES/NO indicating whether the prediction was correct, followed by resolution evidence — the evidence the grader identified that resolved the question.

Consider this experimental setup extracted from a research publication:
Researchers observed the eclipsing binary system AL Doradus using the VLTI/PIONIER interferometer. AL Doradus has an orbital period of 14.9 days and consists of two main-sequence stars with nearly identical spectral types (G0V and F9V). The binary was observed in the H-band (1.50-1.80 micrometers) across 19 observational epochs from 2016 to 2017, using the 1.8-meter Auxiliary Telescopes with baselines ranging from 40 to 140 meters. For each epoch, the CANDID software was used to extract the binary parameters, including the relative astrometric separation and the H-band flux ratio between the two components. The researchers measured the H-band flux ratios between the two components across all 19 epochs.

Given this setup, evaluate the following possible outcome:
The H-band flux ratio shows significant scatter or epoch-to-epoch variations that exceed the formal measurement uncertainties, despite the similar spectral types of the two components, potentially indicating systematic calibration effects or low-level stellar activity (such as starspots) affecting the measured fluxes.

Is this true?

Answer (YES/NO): NO